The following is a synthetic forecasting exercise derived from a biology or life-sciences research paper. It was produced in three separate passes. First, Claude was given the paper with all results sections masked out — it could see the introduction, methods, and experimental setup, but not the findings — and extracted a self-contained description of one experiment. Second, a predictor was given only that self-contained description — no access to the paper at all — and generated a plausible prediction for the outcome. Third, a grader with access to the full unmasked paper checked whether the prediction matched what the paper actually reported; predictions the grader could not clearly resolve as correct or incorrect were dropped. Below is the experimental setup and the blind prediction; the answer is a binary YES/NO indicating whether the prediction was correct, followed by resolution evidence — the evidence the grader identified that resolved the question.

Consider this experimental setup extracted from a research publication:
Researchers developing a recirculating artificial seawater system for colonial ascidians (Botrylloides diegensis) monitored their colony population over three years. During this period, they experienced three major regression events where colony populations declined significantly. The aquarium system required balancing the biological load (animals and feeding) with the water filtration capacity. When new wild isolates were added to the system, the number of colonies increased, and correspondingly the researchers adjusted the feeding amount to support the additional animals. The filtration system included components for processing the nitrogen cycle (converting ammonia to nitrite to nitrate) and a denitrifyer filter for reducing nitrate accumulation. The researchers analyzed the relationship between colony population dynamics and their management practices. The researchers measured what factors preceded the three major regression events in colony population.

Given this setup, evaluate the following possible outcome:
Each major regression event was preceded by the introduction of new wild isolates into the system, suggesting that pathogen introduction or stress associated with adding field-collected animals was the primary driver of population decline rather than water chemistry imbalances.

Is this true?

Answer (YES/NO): NO